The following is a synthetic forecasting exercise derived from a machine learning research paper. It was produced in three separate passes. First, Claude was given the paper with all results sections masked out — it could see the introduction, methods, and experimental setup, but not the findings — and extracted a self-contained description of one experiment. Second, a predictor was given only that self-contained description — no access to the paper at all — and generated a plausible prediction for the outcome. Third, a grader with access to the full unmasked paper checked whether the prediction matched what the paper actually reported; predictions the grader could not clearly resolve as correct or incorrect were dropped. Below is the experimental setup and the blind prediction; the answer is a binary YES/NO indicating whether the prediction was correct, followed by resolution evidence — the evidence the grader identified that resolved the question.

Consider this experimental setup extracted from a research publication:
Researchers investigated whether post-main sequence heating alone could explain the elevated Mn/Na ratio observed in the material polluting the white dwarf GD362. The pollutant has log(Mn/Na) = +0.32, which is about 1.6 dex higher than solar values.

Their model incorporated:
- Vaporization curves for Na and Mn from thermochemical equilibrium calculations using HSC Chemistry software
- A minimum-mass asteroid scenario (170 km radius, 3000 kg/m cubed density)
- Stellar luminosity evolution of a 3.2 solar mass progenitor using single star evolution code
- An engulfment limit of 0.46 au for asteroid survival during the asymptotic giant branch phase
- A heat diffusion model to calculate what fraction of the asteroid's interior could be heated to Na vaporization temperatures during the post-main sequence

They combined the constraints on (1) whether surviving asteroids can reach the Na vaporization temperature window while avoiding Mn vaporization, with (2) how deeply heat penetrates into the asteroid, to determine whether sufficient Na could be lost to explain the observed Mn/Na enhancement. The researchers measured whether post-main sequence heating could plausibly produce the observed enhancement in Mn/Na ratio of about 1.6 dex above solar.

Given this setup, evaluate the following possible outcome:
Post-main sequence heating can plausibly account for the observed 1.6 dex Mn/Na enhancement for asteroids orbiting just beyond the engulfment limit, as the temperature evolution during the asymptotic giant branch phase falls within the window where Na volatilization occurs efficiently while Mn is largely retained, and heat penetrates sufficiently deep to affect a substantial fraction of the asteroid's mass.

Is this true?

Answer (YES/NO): NO